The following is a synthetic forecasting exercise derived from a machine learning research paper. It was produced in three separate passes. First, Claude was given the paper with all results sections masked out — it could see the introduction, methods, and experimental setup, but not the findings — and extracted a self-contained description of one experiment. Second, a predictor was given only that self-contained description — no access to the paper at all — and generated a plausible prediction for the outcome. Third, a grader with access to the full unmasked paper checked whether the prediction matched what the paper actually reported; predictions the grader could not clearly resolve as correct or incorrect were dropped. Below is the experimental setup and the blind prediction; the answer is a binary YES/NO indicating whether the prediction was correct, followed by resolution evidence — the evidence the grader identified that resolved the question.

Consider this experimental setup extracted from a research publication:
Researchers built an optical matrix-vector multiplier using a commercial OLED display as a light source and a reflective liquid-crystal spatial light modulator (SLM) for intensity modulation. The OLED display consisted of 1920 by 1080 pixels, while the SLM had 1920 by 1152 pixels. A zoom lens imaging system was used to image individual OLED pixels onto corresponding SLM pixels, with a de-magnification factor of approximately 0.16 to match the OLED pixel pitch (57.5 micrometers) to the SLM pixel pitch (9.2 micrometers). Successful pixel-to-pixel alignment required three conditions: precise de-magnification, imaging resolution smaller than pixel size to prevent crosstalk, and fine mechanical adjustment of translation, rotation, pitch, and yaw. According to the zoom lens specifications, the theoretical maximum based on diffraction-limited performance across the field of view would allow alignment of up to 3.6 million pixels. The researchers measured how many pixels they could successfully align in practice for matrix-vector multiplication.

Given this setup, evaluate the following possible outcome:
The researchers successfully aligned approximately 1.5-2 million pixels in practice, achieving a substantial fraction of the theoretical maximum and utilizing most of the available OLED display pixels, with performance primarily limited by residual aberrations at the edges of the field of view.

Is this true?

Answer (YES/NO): NO